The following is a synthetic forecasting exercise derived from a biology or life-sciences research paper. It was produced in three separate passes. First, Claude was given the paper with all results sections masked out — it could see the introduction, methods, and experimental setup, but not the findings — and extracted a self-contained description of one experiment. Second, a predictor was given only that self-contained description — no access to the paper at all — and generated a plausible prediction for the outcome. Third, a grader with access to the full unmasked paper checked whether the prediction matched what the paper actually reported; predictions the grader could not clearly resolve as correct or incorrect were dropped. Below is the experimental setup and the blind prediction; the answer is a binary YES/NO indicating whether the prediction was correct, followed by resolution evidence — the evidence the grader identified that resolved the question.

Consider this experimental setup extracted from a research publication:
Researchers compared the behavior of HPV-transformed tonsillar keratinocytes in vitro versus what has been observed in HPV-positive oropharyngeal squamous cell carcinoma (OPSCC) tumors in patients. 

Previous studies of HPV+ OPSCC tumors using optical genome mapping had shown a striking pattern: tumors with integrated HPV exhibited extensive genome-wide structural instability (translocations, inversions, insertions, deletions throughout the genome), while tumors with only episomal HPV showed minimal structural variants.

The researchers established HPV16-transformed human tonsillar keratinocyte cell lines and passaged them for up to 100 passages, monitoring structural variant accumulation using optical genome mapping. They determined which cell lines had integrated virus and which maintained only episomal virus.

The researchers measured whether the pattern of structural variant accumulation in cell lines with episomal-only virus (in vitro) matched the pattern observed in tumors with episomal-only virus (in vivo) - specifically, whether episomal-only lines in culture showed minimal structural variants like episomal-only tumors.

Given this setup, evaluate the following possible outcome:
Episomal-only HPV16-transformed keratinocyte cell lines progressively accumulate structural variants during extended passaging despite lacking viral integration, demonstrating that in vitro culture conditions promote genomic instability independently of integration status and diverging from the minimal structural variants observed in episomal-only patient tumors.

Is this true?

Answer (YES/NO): YES